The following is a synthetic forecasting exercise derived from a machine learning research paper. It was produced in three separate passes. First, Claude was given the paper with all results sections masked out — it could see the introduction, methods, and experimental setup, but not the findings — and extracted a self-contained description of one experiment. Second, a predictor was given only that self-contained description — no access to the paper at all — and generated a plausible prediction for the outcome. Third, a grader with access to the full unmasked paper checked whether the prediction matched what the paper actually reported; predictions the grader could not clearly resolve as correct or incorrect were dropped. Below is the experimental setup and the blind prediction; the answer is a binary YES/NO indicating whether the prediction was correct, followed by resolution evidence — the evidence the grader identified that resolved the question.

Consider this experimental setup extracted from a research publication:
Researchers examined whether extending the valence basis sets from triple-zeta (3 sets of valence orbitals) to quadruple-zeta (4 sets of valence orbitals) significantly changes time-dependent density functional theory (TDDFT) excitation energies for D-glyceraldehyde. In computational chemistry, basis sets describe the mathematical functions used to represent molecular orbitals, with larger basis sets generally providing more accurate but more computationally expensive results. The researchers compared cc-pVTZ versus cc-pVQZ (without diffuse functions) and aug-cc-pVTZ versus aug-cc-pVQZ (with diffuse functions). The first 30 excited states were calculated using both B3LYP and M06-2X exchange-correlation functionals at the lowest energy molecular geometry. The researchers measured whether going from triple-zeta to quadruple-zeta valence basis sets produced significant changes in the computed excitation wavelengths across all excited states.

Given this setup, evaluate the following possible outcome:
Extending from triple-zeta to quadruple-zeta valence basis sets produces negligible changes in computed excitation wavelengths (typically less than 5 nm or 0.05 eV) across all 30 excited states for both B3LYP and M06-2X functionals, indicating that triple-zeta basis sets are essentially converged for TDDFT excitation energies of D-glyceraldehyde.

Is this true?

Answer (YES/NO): YES